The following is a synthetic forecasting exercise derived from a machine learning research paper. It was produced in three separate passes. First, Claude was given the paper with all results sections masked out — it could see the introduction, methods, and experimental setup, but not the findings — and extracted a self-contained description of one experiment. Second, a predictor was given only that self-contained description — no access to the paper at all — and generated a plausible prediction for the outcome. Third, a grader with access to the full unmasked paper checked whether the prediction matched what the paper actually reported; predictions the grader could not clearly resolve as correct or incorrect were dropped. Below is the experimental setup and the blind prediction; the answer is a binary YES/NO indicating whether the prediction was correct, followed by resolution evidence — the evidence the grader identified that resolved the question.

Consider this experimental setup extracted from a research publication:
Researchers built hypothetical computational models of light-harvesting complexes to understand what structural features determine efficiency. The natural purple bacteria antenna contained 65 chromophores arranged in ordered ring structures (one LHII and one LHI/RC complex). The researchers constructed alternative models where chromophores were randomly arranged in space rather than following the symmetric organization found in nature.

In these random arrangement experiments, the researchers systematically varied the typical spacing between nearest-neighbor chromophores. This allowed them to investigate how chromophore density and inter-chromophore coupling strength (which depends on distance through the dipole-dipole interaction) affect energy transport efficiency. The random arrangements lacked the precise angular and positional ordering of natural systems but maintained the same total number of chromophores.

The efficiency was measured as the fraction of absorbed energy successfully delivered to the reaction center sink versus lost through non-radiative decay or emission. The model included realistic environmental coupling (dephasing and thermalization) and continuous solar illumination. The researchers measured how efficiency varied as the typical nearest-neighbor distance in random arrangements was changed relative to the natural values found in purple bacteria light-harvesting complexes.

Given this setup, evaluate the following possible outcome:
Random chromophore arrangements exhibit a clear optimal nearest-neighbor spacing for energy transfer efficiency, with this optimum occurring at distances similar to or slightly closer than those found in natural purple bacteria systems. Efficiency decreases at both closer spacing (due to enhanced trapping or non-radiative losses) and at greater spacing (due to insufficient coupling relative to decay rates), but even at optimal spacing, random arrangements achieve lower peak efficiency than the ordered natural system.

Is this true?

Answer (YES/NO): NO